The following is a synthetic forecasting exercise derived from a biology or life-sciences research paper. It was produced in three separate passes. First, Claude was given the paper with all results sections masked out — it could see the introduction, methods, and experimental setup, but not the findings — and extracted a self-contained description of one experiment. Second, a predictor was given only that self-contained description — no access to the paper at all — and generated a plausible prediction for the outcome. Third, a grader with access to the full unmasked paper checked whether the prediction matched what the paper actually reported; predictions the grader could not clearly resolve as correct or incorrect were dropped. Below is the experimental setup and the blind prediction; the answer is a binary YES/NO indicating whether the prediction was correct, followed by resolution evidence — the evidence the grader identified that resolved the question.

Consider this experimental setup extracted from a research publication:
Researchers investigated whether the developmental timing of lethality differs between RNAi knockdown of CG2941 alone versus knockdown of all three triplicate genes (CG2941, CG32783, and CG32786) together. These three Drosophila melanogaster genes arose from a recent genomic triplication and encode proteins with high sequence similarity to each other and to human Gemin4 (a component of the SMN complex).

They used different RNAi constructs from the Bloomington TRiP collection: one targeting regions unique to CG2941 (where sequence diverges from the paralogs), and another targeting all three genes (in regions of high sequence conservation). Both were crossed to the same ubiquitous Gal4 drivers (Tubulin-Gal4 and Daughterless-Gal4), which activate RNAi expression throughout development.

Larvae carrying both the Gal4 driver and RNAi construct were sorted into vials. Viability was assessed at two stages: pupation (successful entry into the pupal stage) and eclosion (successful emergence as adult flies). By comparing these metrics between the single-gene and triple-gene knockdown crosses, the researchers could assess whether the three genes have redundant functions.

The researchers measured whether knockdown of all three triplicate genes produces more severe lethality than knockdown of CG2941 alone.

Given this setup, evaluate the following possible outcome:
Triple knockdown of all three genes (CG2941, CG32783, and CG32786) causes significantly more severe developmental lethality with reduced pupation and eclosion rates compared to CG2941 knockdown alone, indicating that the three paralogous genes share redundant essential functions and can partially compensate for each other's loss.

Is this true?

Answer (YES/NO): YES